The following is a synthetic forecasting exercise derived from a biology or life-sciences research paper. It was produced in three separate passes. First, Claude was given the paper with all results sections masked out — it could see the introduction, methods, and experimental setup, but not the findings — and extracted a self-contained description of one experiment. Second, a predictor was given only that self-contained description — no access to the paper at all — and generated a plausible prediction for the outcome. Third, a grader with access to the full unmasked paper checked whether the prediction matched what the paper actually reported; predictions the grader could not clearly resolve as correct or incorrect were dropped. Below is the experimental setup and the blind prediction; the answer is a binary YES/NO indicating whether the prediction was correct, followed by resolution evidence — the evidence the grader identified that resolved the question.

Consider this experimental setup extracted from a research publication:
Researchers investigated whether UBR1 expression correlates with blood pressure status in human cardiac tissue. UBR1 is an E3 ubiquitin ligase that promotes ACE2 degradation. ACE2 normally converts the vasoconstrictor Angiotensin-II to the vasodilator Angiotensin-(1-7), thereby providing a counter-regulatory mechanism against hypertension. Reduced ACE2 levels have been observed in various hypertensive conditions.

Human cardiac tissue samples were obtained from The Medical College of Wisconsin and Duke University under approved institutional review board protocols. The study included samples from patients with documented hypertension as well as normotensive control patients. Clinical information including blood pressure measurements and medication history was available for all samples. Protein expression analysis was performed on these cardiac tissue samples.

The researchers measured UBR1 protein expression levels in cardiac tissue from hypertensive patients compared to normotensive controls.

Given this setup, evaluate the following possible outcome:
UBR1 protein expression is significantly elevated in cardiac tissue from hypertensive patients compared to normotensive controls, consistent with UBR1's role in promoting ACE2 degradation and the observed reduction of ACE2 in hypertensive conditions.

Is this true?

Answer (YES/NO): YES